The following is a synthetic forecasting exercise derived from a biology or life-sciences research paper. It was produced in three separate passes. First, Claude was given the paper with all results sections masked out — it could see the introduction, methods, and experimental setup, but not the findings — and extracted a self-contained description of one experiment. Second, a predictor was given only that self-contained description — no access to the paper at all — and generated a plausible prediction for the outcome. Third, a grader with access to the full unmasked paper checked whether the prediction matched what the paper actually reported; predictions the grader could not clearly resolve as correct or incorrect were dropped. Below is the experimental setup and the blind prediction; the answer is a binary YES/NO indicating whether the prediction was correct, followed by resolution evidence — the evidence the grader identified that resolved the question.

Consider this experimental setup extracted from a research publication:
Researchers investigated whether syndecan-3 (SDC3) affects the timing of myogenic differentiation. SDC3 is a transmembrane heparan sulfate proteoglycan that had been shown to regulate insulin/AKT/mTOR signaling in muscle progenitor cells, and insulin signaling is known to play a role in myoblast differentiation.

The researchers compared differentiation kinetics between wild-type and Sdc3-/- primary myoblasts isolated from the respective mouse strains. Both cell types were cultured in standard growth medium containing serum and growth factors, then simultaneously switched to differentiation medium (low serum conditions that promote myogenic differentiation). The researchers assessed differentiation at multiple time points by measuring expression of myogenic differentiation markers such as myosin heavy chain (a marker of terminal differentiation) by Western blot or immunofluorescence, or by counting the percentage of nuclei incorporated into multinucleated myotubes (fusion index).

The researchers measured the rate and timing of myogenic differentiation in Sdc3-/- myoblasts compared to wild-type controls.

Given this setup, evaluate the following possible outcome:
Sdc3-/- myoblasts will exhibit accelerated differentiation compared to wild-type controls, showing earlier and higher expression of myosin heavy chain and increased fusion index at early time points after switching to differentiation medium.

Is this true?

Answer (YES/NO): YES